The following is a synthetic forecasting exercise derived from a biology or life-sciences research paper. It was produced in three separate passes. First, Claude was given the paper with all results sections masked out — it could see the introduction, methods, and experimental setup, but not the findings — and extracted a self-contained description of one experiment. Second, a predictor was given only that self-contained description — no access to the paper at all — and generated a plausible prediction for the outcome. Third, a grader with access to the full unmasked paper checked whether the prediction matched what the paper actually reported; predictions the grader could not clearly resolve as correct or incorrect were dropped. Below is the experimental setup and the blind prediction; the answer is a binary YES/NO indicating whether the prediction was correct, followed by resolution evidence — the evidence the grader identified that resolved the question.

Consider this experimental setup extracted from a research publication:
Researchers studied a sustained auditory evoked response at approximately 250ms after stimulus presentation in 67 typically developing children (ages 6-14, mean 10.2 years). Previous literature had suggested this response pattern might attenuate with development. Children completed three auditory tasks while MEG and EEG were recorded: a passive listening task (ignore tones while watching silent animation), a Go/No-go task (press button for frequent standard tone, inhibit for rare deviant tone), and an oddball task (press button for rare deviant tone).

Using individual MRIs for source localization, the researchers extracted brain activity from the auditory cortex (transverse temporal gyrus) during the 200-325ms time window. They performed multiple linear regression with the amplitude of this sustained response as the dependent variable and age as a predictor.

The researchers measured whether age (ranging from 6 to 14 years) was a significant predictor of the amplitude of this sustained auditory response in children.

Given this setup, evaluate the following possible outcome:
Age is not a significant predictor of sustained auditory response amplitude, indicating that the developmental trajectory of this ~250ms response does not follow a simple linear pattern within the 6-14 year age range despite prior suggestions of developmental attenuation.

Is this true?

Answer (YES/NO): YES